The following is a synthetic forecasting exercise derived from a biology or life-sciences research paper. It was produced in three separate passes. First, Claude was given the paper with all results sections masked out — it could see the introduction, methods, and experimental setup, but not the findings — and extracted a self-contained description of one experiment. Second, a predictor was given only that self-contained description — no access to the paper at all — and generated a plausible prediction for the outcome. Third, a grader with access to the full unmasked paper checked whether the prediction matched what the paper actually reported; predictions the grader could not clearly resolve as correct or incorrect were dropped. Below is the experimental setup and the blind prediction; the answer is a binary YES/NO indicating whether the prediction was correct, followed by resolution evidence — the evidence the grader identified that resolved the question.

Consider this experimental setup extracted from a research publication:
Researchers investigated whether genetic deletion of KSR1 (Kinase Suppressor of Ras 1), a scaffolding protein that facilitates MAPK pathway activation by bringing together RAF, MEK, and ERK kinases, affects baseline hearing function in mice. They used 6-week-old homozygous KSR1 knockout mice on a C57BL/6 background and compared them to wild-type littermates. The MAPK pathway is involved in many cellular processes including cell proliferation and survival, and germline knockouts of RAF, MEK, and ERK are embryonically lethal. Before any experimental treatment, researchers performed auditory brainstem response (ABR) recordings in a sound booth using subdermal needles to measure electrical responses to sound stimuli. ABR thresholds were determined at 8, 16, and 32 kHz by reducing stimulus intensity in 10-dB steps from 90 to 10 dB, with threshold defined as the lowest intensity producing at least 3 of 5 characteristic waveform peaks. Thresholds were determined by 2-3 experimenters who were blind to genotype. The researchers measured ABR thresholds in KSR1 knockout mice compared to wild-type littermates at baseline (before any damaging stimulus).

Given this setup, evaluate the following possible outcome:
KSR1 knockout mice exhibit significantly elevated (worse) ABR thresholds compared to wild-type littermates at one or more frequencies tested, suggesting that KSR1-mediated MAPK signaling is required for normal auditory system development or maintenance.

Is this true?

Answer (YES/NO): NO